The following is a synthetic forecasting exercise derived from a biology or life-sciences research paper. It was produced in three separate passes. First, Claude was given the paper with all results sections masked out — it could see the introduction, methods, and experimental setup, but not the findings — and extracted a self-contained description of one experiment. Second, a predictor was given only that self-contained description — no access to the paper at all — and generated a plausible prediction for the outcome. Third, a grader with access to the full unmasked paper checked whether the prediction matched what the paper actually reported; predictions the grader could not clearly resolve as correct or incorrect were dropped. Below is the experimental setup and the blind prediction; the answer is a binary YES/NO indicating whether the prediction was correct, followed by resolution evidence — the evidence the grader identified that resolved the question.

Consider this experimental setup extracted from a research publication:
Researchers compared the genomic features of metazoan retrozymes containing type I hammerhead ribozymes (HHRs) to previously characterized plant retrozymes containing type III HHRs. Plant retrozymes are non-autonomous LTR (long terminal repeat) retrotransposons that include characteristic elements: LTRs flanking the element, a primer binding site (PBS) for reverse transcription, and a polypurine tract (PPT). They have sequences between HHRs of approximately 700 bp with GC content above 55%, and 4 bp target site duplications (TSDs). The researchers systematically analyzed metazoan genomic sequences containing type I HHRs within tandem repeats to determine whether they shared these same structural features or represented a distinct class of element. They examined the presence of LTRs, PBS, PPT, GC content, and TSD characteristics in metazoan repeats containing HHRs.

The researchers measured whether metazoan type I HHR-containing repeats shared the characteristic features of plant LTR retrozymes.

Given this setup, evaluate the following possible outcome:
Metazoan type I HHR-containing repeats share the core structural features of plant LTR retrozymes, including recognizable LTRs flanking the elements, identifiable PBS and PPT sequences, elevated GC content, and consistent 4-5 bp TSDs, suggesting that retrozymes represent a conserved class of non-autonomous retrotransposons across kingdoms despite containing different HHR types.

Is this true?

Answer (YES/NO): NO